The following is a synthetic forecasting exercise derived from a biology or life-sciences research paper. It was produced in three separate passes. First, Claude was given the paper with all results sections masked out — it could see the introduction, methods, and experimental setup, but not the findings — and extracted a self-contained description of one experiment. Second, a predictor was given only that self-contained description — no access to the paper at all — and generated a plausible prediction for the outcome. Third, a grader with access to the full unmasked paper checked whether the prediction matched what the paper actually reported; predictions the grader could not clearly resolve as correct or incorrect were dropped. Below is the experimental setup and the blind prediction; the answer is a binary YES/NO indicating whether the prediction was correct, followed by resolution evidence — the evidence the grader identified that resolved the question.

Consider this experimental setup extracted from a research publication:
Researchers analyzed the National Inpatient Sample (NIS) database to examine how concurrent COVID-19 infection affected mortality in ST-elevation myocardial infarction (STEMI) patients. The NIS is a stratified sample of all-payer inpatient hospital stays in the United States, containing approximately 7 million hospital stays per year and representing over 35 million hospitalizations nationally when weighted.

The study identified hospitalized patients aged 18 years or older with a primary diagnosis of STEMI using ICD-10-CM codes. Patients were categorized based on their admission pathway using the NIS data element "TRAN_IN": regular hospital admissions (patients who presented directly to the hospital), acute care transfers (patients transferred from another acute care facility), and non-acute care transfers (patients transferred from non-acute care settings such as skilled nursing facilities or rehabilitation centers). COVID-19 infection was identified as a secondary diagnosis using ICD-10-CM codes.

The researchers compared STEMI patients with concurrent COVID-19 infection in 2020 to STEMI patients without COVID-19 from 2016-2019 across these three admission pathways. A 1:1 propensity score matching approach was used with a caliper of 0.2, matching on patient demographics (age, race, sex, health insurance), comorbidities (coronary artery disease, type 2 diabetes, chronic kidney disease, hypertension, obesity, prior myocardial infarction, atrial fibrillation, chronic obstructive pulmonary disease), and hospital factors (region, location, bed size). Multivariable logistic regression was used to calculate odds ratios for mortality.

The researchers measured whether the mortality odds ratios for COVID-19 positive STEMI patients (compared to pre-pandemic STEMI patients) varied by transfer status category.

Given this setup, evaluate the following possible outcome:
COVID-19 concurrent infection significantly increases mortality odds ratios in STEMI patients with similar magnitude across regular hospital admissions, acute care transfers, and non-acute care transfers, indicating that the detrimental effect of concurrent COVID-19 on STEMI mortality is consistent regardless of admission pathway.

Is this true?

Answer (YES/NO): NO